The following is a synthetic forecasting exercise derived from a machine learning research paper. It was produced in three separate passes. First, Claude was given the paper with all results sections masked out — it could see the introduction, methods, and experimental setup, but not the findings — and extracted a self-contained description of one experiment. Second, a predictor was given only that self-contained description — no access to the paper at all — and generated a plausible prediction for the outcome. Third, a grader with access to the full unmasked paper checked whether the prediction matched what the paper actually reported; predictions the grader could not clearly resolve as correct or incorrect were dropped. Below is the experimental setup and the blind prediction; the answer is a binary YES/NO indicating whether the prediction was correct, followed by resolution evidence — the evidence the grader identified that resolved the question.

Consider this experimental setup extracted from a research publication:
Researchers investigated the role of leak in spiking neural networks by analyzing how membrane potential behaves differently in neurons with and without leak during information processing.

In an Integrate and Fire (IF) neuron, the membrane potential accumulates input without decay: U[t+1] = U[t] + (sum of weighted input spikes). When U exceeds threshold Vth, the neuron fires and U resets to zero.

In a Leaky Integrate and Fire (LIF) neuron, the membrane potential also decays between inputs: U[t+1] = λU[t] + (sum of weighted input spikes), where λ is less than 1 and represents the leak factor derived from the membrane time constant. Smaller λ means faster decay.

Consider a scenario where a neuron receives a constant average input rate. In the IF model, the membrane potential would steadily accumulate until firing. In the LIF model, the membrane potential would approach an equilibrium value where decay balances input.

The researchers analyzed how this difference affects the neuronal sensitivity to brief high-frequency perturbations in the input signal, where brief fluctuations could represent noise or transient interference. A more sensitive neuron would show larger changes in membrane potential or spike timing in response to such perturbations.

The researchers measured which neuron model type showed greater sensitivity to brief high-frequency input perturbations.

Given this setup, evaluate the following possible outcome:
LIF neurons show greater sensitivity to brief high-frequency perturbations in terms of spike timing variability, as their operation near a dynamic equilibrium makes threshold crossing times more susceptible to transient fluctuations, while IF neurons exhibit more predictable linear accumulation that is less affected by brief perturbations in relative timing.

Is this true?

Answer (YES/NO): NO